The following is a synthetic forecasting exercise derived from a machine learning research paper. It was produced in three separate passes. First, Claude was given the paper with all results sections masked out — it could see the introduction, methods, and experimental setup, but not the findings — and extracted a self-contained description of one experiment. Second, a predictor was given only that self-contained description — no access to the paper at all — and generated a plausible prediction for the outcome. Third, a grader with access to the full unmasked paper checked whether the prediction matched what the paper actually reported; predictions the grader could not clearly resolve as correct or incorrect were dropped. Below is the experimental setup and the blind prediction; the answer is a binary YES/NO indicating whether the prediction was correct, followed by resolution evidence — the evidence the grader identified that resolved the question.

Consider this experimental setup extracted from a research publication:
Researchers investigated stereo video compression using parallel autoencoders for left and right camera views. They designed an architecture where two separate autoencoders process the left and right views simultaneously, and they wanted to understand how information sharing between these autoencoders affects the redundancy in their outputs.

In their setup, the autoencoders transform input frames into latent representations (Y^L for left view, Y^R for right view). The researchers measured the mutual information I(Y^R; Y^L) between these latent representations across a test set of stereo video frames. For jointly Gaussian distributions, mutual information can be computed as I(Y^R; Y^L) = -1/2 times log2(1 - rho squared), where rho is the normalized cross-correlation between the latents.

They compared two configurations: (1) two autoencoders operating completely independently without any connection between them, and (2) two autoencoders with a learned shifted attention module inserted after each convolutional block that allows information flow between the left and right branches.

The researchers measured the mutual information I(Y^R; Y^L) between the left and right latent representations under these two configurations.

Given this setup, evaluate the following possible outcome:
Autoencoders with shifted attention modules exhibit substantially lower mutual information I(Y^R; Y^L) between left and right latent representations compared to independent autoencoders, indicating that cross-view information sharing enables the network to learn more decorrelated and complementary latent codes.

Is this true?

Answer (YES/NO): YES